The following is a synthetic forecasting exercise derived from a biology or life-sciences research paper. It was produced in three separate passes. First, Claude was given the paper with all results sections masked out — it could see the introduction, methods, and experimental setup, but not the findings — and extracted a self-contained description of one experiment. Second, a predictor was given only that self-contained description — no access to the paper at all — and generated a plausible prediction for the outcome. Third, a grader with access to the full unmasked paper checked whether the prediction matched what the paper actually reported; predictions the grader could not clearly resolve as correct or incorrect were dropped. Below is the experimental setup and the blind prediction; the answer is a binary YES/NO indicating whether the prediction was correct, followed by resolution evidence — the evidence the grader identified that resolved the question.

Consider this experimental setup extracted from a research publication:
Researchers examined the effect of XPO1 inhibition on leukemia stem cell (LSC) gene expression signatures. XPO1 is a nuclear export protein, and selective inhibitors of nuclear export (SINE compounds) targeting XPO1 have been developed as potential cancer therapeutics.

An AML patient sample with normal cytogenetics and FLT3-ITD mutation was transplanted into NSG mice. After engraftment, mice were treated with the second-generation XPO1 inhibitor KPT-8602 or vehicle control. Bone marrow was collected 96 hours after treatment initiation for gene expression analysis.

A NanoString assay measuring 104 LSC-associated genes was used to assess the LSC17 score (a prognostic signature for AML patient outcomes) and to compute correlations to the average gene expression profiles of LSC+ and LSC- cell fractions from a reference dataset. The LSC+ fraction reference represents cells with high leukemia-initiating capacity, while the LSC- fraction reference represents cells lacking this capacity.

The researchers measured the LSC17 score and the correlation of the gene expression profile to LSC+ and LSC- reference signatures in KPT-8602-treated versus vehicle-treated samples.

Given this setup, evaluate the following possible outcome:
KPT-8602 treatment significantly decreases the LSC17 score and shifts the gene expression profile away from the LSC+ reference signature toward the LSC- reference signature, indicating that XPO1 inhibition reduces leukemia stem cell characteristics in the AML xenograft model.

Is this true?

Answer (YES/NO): YES